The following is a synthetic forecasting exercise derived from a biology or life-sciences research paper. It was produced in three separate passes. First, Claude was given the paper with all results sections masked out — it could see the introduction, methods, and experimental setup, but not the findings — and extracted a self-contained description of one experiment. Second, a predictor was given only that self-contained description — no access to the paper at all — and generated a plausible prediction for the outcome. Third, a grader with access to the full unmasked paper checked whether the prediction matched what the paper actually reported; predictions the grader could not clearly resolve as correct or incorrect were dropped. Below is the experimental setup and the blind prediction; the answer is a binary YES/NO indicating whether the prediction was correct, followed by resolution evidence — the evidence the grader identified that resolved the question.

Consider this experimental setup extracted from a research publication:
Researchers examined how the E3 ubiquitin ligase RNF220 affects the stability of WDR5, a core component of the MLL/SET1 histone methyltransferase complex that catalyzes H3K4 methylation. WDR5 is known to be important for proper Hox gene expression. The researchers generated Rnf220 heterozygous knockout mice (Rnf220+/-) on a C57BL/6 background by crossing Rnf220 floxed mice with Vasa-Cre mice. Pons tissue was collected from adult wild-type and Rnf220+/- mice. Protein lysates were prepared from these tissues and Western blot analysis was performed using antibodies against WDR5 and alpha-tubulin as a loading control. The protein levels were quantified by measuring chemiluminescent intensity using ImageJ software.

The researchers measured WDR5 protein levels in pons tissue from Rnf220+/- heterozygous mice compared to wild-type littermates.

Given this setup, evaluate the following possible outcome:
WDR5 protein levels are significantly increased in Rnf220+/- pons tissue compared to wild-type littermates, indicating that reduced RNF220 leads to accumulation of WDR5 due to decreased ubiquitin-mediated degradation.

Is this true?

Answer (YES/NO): YES